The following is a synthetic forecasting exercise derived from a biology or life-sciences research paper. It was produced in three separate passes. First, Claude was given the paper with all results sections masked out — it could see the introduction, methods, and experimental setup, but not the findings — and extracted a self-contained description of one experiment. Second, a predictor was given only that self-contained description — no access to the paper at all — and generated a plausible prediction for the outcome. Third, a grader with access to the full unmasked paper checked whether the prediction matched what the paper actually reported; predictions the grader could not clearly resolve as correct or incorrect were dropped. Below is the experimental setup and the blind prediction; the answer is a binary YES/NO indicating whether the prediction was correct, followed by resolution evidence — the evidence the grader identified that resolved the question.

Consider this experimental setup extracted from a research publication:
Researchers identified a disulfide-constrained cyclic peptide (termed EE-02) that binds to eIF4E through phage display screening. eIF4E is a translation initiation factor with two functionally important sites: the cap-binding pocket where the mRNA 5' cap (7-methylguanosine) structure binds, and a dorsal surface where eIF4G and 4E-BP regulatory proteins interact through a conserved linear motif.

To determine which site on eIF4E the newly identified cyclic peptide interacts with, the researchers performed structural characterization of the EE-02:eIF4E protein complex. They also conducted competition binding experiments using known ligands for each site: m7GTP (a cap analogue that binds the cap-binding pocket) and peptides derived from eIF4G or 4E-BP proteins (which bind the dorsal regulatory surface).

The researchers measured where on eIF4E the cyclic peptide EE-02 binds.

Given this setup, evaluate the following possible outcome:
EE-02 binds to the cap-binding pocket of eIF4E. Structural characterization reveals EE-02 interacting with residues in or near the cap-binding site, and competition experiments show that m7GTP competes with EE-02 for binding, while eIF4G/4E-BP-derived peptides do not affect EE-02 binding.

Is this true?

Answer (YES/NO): YES